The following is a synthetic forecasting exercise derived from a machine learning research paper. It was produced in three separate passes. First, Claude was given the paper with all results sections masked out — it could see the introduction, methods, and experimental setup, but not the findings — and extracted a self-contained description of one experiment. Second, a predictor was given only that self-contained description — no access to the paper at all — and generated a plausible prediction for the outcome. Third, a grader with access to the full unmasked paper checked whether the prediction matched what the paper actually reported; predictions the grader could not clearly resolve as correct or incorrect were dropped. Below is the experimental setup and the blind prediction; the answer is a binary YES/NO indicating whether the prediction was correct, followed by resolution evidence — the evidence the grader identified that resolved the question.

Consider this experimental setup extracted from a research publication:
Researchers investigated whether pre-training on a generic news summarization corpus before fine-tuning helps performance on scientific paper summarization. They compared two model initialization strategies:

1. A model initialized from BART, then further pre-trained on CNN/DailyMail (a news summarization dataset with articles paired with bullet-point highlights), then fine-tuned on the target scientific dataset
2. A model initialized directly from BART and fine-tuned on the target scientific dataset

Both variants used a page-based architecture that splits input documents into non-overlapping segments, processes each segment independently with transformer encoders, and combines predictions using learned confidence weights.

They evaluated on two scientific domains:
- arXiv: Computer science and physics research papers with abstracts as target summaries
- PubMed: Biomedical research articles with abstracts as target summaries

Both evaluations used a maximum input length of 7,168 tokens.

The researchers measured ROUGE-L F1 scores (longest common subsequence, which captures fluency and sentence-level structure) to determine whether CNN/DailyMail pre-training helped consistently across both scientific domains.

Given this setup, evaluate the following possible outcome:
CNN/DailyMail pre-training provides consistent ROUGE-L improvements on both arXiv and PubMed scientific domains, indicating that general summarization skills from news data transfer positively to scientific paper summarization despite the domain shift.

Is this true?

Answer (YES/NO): NO